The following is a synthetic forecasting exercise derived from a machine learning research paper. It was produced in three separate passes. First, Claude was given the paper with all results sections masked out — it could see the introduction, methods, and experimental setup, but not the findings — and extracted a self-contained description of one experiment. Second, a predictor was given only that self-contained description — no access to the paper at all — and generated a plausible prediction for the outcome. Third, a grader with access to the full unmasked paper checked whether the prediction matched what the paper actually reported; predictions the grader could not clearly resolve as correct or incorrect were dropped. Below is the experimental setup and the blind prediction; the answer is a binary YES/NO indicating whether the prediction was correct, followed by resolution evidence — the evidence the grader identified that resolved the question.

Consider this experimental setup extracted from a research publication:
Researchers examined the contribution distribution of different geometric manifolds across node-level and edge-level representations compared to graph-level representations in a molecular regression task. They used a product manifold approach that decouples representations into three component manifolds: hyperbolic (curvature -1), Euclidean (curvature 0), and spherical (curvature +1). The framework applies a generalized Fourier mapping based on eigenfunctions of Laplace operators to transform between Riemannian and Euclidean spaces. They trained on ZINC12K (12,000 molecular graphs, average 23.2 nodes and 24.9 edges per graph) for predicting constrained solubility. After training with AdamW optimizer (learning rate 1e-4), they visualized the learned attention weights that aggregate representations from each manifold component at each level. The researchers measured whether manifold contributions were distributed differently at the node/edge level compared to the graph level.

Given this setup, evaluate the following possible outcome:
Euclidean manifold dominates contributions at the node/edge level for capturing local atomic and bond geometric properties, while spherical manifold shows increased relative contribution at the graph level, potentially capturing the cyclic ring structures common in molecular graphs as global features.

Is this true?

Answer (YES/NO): NO